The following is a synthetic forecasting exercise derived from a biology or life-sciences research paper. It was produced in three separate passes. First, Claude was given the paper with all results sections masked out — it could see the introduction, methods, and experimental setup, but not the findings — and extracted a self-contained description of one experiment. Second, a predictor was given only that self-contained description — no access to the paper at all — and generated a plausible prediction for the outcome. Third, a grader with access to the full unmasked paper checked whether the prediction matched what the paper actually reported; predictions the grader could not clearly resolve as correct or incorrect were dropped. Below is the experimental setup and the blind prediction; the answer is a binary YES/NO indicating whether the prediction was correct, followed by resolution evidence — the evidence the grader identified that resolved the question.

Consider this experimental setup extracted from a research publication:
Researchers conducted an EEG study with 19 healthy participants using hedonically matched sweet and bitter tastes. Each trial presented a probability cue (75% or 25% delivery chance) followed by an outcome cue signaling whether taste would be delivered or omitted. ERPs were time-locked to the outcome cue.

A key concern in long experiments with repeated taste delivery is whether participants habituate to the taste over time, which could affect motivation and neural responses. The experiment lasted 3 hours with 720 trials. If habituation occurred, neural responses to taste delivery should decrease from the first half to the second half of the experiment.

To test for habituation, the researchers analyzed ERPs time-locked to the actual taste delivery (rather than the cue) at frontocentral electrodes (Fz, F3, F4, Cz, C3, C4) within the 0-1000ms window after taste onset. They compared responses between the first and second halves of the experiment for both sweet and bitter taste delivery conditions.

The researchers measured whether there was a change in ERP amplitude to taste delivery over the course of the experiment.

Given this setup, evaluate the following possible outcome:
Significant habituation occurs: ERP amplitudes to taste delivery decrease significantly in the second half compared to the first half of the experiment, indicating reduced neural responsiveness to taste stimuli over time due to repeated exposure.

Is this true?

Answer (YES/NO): NO